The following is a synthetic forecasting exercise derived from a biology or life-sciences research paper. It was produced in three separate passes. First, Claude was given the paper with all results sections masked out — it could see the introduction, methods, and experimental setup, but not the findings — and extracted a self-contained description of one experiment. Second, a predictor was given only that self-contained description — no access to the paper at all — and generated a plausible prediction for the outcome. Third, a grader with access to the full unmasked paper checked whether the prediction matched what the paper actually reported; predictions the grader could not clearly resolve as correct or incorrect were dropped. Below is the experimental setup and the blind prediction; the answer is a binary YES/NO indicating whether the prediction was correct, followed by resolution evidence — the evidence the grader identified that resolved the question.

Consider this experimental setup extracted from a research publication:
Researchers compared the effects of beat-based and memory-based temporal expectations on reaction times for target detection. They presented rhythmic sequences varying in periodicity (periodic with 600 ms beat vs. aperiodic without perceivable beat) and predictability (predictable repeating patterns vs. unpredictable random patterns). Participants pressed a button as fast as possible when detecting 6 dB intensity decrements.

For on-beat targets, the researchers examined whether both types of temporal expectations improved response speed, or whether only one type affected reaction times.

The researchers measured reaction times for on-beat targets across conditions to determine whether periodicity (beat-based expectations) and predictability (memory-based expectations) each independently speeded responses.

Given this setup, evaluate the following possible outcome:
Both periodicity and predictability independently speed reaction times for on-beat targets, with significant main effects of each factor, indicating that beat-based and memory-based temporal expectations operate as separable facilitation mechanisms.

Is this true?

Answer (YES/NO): NO